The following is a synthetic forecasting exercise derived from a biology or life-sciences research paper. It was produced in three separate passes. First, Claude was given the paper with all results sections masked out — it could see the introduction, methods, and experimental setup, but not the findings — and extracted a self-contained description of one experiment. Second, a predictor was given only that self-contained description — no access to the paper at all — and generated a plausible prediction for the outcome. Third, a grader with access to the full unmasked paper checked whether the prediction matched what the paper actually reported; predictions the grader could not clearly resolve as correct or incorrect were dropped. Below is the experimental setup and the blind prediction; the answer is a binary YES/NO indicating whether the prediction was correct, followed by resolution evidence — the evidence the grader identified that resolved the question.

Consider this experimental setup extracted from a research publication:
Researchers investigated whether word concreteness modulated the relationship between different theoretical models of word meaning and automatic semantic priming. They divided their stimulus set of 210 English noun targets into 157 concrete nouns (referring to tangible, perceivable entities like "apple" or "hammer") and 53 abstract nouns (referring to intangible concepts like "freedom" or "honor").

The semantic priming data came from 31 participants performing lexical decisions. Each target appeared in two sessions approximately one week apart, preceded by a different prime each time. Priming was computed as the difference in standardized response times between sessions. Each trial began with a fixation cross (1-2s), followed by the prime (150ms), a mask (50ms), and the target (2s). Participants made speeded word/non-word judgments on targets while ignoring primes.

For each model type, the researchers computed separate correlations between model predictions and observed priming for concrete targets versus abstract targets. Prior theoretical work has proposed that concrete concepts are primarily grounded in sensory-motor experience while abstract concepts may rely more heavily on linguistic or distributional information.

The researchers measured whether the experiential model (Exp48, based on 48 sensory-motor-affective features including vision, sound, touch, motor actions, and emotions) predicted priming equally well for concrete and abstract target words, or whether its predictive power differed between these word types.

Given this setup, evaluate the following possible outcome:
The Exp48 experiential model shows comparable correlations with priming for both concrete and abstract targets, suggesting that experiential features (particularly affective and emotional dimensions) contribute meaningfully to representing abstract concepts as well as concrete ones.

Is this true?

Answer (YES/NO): YES